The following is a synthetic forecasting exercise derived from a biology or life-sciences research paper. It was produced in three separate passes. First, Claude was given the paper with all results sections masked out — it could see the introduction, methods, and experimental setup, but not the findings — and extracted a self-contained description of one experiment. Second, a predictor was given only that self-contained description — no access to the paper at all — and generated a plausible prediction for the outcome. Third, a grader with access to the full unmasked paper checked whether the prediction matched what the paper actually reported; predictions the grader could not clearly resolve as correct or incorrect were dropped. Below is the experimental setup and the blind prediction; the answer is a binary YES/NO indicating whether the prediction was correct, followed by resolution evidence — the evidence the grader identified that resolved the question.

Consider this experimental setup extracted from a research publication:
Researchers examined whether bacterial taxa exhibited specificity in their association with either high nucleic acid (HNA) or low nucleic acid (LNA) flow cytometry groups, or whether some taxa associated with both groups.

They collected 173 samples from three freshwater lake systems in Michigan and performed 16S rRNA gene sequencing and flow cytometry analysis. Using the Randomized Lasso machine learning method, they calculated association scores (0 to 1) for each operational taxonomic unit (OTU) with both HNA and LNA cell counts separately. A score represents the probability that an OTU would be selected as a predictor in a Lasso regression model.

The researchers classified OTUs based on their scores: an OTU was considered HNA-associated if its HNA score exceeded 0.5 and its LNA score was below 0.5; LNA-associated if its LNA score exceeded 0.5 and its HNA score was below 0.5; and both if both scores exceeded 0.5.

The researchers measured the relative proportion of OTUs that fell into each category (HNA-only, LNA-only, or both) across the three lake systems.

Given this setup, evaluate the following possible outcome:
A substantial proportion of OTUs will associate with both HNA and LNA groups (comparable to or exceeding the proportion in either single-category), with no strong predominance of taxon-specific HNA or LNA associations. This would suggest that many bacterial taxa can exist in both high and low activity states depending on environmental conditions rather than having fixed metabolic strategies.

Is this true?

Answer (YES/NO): NO